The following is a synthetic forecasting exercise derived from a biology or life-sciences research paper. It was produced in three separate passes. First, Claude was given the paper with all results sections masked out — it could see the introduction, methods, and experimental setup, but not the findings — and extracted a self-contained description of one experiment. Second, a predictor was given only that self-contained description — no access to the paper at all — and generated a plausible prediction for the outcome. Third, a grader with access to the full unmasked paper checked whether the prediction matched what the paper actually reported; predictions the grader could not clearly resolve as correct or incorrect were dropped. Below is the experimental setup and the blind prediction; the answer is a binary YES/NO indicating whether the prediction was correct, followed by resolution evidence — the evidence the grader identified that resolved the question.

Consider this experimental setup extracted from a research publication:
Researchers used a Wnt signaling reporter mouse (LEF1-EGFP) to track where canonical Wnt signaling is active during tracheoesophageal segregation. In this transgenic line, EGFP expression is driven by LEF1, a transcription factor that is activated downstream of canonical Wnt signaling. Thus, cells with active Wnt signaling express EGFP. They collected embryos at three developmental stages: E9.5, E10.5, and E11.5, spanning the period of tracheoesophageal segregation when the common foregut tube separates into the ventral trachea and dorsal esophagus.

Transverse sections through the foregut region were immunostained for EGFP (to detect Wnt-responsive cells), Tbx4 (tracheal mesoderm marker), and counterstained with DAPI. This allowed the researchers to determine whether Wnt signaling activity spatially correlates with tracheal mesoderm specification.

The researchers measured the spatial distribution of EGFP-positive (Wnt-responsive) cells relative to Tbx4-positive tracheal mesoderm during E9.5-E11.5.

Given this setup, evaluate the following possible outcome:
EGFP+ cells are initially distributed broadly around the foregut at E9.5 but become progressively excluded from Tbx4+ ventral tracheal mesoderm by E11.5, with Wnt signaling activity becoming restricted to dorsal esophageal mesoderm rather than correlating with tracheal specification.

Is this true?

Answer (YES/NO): NO